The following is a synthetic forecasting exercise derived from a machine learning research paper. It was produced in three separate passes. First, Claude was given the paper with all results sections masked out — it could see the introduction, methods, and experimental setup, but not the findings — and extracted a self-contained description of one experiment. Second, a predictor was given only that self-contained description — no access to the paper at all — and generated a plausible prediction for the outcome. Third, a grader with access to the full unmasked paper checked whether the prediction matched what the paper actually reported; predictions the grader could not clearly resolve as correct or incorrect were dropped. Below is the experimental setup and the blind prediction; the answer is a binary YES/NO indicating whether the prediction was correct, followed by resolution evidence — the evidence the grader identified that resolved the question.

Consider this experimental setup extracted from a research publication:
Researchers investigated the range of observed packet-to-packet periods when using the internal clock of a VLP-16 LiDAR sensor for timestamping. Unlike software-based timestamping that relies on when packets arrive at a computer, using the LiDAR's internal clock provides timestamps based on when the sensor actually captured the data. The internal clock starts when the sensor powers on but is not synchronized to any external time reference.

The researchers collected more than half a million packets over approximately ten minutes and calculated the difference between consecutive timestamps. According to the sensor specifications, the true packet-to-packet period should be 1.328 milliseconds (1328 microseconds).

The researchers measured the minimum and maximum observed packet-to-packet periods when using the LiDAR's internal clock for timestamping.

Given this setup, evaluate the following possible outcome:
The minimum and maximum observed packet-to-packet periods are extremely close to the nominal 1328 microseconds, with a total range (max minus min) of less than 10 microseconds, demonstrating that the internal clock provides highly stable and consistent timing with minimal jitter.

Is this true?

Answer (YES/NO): YES